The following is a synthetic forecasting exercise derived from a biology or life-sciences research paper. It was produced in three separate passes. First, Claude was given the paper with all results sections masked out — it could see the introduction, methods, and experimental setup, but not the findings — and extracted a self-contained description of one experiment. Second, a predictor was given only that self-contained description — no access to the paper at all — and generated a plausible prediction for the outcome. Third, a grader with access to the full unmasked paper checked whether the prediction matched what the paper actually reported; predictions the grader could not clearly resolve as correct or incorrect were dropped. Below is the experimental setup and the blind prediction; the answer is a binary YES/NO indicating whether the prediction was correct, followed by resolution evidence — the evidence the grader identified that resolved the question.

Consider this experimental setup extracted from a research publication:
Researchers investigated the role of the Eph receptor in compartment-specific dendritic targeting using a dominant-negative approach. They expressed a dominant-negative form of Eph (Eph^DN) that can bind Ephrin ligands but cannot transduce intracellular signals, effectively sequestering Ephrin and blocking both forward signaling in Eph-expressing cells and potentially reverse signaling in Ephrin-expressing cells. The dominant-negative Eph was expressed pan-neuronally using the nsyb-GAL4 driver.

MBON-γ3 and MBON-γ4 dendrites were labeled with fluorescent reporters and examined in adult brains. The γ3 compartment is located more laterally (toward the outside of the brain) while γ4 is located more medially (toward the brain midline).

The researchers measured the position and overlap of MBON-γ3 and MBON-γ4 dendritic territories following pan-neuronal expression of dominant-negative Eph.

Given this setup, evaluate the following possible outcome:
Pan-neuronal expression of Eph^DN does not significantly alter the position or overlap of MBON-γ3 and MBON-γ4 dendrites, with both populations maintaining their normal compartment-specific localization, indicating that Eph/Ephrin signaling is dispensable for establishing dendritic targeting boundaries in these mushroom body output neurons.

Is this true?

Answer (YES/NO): NO